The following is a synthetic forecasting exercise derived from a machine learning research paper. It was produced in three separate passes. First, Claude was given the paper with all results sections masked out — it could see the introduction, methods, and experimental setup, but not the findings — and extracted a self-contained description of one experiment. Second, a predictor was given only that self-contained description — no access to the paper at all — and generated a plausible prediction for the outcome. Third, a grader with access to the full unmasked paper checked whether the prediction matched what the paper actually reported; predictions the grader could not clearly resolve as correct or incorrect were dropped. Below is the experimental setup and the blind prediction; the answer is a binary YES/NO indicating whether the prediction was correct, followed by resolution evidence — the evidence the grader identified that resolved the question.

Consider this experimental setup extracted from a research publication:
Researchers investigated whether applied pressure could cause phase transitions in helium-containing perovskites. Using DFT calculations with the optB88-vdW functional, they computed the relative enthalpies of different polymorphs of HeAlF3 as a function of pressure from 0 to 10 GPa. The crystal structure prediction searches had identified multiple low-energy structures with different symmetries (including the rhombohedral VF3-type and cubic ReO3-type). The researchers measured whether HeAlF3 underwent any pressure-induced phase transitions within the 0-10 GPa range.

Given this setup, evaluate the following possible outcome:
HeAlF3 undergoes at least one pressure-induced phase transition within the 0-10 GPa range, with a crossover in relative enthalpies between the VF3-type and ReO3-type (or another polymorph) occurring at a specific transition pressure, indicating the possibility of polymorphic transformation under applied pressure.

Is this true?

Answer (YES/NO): NO